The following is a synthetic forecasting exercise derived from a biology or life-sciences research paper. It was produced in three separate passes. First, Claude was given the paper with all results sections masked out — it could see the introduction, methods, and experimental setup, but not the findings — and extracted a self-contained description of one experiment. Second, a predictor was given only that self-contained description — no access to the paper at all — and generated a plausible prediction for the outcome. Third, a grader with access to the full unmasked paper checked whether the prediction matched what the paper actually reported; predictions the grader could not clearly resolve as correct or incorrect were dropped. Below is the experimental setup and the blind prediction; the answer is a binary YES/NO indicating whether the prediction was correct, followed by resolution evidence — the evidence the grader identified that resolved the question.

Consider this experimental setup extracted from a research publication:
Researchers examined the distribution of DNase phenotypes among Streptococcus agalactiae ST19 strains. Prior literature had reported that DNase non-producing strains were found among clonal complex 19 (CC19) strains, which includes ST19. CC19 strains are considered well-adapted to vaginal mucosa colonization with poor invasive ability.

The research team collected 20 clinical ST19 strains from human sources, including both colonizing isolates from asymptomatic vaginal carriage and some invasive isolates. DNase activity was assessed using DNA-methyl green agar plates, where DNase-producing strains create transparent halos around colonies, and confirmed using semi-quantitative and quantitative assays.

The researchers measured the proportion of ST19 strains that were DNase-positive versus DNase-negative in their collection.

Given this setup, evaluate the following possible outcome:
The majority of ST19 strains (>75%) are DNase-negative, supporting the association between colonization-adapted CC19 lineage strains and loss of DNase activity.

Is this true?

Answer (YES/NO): YES